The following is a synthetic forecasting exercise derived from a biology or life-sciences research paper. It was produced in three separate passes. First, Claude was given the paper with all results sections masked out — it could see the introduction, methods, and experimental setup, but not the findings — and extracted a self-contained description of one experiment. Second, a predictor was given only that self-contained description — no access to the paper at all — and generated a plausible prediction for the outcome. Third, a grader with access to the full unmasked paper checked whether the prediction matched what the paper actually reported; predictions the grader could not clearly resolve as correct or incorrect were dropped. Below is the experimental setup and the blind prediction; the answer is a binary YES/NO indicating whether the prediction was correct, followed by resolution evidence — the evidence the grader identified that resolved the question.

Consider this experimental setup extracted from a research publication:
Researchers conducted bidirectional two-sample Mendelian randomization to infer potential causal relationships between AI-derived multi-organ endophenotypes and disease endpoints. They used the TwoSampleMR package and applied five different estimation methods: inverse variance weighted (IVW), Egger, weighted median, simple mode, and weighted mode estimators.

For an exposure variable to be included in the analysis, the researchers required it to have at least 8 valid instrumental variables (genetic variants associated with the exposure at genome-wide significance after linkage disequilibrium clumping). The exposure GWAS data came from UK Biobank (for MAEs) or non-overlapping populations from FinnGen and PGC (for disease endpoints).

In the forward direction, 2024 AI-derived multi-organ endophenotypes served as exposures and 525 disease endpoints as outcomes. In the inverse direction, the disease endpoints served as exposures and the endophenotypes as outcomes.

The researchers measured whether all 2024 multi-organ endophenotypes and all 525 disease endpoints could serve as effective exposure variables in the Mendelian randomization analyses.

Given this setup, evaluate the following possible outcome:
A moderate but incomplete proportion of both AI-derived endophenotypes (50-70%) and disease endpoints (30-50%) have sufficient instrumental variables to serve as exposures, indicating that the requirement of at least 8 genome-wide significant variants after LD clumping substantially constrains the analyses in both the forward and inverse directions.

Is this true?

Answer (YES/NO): NO